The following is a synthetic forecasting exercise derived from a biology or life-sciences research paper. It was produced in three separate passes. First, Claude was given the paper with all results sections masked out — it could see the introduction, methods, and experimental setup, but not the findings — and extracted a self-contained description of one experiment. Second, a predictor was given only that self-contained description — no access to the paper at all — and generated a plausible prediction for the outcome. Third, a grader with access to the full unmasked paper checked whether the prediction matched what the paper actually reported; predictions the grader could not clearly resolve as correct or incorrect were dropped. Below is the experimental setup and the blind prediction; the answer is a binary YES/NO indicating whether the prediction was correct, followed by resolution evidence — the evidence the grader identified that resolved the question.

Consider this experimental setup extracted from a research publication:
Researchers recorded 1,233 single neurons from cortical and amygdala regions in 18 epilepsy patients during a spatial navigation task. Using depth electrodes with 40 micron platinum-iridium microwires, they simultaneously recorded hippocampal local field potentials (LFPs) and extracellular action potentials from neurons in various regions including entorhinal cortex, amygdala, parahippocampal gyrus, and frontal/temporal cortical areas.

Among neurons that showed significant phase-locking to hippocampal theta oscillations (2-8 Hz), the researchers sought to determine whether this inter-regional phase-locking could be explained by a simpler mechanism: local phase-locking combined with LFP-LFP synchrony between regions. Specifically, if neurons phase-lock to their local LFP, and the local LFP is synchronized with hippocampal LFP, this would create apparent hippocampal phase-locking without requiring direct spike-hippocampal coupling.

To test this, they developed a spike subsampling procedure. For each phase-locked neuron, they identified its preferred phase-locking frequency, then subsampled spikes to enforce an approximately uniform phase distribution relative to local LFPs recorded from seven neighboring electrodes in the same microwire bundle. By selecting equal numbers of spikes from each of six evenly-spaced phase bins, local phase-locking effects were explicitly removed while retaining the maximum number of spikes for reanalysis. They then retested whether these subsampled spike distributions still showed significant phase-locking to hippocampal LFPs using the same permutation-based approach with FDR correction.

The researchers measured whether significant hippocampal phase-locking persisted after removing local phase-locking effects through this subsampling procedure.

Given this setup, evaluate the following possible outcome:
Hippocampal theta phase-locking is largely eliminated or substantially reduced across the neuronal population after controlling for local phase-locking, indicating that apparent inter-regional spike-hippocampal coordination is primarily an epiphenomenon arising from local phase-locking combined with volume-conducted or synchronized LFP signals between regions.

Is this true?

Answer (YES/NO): NO